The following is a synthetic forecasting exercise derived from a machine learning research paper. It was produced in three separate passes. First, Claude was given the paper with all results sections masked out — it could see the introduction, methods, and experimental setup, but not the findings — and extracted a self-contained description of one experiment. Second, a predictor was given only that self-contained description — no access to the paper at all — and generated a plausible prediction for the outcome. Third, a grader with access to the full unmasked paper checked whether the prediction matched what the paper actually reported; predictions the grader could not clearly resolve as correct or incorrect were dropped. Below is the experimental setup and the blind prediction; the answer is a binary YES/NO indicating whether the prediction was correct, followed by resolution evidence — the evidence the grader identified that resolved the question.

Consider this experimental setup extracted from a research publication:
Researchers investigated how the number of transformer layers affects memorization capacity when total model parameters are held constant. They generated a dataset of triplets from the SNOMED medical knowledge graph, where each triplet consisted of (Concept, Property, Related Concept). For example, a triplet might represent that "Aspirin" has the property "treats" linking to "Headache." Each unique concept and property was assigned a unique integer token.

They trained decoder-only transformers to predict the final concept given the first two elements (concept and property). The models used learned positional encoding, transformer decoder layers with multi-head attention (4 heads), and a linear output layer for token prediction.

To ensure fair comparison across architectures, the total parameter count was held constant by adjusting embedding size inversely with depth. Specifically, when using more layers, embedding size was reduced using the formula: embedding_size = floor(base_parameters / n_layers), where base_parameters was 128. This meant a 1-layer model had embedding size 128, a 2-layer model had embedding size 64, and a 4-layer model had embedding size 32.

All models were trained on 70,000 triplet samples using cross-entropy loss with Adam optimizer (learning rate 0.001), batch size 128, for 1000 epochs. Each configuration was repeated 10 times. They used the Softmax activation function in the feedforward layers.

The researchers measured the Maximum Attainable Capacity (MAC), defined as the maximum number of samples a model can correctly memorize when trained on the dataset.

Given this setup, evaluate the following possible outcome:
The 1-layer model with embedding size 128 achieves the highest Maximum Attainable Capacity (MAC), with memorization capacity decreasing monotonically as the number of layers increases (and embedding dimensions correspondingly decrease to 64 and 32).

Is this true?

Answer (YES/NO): NO